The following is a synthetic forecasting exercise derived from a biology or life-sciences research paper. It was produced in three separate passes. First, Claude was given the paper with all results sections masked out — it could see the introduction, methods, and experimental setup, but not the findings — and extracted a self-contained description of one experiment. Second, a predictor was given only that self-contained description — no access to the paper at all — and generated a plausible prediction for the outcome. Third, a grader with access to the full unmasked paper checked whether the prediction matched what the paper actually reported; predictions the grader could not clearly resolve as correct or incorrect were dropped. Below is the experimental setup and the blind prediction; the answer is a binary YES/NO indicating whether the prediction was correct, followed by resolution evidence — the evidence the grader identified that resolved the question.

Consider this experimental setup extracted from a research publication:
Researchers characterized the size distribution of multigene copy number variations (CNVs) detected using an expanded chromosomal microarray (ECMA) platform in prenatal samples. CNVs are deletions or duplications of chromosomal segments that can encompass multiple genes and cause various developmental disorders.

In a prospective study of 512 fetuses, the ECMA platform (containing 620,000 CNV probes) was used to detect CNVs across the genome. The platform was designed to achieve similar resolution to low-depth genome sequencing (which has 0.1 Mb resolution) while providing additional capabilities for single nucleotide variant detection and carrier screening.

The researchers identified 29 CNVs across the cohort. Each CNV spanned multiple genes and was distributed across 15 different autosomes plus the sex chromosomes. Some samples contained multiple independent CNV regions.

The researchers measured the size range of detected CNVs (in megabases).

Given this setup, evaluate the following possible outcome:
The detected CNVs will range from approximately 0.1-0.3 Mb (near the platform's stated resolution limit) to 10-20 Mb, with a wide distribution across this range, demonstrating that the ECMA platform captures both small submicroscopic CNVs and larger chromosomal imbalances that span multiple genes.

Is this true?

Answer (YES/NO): NO